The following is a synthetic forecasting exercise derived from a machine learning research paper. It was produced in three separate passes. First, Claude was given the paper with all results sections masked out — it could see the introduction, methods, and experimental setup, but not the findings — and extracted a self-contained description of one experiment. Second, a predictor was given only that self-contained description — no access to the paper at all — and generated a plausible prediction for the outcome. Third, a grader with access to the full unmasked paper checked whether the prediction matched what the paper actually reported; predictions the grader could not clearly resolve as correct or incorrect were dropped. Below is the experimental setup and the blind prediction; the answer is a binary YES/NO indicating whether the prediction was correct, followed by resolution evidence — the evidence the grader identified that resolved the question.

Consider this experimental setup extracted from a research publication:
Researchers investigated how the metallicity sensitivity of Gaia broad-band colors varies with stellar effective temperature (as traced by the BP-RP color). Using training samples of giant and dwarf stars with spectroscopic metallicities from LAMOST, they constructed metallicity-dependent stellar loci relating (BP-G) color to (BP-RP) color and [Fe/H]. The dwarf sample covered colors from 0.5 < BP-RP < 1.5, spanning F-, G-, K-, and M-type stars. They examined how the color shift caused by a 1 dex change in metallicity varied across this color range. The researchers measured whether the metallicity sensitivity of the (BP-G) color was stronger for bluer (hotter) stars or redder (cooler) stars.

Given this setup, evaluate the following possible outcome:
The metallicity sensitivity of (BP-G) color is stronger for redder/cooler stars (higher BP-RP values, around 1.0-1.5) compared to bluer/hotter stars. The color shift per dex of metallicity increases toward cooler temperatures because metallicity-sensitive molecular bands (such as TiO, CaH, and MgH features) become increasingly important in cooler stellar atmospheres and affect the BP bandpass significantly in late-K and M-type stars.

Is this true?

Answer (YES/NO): NO